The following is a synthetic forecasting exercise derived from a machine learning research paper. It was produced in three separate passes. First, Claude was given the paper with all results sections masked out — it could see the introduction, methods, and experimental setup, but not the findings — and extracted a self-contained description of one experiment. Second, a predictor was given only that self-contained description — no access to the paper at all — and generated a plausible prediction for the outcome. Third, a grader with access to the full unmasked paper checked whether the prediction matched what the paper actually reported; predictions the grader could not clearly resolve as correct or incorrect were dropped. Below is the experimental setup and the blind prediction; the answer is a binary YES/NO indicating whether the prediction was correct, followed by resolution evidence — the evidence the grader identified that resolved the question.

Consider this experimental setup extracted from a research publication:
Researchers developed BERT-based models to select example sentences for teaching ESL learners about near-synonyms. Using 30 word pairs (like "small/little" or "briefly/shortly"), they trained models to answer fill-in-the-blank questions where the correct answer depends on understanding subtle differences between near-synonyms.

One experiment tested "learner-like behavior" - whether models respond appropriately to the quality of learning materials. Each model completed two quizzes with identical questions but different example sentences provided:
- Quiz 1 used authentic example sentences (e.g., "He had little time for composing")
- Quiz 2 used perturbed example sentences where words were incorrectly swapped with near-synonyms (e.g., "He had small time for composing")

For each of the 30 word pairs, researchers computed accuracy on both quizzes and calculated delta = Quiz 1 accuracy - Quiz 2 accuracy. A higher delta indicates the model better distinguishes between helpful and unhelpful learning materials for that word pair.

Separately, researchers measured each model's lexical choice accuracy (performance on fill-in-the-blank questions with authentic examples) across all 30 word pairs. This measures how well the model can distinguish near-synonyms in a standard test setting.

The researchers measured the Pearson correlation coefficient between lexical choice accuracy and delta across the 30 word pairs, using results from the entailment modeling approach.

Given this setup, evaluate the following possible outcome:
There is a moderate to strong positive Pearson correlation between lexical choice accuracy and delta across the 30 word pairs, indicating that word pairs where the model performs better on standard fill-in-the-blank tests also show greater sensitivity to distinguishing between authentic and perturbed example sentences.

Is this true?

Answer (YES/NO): YES